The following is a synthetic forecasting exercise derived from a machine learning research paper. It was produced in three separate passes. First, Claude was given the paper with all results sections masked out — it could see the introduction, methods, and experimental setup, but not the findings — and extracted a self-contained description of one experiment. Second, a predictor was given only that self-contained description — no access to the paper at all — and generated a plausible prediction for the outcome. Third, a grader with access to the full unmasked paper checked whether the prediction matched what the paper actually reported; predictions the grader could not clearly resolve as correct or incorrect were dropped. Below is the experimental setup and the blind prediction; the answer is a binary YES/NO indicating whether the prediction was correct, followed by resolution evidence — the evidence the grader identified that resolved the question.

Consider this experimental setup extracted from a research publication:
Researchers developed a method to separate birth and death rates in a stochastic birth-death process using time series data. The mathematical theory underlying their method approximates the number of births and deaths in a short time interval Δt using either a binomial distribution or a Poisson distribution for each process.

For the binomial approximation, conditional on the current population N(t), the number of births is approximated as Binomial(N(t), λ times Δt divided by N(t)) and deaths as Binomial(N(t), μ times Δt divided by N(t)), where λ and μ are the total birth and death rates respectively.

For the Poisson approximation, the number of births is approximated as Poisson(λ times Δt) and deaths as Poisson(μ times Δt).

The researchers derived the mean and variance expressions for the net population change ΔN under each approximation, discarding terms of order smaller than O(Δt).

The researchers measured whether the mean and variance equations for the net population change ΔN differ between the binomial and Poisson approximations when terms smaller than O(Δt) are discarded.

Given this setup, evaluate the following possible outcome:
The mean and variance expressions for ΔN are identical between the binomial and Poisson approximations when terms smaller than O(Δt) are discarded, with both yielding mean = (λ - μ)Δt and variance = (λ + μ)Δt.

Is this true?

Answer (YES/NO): YES